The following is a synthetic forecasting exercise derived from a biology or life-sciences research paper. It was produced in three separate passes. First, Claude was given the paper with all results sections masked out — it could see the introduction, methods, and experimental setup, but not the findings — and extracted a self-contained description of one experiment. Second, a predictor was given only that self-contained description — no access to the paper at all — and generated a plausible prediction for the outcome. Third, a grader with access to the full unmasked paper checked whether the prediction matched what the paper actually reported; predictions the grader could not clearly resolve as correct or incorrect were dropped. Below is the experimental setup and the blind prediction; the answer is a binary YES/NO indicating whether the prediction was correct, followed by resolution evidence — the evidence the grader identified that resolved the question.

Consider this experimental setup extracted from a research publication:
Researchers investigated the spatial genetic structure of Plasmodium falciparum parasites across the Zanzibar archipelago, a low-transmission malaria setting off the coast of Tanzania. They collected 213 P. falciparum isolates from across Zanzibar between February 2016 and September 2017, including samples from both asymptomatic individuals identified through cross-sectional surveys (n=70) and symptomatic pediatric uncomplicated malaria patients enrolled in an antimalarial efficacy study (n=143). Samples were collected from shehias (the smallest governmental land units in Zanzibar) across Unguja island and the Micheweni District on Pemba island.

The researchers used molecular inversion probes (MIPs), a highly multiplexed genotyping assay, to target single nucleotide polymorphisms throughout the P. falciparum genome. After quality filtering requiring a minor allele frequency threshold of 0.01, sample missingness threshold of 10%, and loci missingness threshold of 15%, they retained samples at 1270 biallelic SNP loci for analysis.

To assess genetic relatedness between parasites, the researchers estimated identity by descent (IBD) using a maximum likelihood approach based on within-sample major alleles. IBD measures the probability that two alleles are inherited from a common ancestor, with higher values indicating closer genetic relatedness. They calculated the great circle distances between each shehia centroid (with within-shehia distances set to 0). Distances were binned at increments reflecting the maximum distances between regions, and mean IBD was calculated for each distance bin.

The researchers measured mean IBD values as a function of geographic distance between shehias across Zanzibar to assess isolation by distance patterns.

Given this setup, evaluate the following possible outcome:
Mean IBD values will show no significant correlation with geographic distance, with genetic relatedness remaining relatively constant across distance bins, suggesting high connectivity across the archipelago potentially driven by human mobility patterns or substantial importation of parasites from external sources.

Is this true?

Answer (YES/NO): NO